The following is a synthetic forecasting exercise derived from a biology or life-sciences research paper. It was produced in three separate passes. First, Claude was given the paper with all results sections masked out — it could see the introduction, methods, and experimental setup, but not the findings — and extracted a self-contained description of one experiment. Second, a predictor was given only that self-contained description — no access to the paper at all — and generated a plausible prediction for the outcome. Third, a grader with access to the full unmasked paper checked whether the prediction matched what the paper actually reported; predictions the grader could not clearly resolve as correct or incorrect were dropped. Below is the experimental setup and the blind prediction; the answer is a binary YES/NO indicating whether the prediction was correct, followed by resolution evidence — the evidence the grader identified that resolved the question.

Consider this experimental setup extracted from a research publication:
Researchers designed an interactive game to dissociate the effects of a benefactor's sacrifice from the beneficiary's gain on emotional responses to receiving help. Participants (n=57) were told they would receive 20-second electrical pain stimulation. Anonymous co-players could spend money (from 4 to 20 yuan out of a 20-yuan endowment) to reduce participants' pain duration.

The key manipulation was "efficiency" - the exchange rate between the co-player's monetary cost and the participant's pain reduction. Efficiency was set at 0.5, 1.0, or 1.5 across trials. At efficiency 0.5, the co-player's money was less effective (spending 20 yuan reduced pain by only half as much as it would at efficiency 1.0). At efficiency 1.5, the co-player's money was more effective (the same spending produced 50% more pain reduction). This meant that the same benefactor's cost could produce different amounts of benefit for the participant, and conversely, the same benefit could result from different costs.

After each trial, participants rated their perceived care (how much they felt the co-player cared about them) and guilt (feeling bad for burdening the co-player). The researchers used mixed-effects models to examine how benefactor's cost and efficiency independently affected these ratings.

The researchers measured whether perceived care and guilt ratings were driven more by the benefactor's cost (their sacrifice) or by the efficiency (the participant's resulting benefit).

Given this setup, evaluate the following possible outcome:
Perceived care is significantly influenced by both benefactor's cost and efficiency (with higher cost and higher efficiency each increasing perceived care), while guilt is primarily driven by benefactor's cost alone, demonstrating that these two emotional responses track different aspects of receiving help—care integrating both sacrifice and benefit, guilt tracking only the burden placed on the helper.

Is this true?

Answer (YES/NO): NO